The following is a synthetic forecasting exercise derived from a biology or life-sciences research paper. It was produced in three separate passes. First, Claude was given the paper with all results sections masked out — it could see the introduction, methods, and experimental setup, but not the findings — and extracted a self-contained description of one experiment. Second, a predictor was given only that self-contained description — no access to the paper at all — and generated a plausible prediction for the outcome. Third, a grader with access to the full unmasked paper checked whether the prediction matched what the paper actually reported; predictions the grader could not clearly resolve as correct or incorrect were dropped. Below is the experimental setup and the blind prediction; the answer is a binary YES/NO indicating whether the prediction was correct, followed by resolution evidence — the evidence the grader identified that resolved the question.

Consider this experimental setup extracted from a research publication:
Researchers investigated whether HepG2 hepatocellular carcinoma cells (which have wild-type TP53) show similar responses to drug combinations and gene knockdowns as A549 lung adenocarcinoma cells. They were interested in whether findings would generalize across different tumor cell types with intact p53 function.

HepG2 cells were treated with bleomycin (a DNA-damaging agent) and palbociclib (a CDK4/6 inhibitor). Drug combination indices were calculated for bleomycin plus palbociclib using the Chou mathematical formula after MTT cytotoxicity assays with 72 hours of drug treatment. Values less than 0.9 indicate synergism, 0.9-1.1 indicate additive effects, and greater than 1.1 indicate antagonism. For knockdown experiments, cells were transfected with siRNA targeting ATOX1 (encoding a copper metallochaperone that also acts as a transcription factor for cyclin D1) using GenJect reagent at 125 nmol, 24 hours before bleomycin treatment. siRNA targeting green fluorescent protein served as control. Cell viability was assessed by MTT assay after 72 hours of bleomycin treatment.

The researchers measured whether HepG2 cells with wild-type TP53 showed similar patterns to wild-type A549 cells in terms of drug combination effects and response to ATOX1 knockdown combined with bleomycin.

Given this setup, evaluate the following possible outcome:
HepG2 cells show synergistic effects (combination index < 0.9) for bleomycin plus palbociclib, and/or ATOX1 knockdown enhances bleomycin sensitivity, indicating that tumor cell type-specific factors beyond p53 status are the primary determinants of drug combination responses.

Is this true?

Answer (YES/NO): NO